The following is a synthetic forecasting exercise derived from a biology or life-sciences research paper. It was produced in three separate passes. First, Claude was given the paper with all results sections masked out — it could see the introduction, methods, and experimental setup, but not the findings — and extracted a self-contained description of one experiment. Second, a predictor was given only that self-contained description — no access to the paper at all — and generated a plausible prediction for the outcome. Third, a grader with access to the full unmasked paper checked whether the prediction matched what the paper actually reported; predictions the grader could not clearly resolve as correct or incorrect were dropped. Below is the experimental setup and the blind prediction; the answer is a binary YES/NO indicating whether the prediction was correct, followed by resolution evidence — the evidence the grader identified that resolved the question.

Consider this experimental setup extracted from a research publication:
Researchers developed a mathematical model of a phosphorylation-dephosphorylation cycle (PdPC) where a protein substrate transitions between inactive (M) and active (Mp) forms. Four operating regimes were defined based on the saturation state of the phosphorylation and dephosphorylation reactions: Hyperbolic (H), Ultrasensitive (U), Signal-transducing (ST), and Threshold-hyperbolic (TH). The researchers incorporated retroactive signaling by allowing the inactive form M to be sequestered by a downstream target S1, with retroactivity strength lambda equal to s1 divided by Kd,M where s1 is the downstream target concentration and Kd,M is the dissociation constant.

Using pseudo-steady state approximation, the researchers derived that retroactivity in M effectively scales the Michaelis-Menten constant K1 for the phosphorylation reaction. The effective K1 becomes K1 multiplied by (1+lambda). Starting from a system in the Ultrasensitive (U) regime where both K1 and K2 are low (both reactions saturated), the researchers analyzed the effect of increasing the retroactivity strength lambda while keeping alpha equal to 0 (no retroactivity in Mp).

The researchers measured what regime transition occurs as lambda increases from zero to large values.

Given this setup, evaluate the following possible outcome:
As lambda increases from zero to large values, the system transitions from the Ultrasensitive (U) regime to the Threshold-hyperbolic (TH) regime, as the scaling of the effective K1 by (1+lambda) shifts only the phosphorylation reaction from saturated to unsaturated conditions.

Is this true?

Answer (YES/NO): YES